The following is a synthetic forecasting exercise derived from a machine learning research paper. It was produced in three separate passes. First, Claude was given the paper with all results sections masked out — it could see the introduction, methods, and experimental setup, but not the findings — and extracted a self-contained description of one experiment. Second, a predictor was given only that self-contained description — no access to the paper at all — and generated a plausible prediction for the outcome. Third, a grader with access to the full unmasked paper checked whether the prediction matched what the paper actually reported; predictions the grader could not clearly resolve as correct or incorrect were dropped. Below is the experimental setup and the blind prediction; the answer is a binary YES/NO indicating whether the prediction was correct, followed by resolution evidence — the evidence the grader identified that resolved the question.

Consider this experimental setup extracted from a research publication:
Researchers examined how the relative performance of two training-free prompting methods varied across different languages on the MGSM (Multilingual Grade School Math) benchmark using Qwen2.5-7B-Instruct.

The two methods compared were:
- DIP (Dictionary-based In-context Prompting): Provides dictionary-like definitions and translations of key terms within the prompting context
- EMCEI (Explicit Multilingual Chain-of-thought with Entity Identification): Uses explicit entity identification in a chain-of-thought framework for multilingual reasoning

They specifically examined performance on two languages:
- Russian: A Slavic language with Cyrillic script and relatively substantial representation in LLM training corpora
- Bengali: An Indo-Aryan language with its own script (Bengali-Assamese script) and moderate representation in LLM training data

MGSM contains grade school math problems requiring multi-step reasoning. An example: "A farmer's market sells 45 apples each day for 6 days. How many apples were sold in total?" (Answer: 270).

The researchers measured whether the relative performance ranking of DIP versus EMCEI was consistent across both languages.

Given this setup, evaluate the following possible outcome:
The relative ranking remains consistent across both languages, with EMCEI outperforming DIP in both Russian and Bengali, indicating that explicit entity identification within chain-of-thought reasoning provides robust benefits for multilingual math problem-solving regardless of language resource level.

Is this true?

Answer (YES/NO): NO